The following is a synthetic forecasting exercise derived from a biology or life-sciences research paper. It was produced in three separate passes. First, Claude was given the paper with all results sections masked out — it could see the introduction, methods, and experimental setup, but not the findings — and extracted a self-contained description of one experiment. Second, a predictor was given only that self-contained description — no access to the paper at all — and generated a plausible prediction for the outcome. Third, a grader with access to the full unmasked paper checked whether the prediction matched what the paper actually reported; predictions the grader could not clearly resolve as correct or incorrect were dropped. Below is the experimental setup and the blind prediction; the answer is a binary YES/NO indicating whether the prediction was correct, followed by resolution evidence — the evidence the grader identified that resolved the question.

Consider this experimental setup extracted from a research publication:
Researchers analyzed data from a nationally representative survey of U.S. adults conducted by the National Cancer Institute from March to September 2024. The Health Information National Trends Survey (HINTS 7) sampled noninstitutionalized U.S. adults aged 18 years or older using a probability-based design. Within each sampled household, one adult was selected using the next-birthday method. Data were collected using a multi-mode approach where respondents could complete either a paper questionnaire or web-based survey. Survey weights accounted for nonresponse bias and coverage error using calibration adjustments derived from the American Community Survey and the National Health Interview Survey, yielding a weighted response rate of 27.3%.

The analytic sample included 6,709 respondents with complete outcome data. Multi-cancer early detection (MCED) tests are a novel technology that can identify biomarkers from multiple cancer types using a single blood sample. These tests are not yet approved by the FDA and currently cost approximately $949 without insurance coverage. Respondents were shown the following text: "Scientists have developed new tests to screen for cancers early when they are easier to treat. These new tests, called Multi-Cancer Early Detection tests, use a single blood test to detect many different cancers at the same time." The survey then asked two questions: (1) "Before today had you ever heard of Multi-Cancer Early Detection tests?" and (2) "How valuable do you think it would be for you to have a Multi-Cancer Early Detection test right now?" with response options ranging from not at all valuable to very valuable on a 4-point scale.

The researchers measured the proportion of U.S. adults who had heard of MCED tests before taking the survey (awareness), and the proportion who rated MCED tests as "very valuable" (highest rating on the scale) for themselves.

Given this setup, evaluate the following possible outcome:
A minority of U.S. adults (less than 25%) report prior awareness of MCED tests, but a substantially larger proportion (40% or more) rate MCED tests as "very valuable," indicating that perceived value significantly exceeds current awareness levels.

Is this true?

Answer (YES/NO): YES